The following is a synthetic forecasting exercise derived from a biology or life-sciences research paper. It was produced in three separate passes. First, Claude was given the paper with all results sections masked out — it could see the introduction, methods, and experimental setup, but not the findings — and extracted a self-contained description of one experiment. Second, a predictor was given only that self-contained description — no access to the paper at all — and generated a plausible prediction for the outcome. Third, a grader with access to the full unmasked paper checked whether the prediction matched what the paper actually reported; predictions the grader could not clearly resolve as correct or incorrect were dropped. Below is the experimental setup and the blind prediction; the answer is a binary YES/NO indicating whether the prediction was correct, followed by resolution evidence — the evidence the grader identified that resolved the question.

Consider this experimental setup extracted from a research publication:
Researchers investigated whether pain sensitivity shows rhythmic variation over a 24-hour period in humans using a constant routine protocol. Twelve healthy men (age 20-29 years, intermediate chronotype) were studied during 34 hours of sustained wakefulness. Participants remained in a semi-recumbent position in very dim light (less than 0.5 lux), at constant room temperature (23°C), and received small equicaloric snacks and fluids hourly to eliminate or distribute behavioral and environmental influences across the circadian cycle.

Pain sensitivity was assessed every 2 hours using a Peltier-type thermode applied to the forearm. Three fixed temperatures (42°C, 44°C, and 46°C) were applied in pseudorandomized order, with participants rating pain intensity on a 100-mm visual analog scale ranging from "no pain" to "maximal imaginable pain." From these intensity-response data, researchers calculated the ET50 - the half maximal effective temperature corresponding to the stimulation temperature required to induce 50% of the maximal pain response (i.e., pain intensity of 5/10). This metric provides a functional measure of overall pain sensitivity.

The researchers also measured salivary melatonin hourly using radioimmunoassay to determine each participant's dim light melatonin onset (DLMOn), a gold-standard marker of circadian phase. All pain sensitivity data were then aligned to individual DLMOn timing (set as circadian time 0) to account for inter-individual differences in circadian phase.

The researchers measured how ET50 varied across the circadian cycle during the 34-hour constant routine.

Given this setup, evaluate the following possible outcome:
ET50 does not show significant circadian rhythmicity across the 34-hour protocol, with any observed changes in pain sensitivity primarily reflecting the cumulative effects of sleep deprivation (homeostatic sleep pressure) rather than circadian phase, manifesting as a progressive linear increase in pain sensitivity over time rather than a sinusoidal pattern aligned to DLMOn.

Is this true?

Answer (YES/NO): NO